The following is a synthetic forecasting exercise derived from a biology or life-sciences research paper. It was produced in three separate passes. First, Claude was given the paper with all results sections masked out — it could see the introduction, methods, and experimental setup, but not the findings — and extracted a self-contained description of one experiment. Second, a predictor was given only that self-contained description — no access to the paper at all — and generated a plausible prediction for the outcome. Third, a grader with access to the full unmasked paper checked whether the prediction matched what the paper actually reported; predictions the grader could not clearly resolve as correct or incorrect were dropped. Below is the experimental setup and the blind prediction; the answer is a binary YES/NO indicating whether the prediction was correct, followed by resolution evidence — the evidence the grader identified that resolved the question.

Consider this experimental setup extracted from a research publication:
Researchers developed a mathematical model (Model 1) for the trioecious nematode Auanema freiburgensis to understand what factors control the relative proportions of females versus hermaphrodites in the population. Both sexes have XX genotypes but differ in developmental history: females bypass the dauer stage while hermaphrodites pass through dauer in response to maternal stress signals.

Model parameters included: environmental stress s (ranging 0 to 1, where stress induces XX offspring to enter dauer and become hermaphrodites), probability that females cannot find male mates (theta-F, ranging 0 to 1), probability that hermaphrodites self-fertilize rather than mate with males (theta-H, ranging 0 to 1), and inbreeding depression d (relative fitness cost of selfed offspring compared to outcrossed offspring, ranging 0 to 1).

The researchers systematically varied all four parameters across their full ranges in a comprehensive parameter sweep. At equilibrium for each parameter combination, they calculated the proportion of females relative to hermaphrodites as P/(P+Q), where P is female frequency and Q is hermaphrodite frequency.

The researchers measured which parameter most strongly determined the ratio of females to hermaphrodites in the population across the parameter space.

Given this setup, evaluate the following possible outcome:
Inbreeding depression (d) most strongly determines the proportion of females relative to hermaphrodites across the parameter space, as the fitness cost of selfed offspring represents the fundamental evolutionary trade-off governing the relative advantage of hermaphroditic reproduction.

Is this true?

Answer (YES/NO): NO